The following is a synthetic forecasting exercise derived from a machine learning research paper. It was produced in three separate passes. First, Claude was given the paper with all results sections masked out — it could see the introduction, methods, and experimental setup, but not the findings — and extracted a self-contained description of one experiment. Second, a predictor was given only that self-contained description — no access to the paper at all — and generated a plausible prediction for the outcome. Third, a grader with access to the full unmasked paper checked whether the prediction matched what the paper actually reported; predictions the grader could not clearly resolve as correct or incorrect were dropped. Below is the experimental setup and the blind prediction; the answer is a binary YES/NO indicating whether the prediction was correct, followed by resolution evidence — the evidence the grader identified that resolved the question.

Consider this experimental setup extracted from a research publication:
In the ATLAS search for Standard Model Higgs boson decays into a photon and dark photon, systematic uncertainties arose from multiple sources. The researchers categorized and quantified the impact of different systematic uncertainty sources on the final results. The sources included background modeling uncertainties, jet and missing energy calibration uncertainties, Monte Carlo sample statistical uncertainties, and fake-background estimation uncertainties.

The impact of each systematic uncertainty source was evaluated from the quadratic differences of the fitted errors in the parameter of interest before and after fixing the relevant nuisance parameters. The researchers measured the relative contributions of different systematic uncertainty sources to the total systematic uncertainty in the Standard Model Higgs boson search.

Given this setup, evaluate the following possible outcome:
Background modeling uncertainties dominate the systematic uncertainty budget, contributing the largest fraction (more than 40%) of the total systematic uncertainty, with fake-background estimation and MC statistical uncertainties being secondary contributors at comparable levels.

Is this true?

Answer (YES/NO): NO